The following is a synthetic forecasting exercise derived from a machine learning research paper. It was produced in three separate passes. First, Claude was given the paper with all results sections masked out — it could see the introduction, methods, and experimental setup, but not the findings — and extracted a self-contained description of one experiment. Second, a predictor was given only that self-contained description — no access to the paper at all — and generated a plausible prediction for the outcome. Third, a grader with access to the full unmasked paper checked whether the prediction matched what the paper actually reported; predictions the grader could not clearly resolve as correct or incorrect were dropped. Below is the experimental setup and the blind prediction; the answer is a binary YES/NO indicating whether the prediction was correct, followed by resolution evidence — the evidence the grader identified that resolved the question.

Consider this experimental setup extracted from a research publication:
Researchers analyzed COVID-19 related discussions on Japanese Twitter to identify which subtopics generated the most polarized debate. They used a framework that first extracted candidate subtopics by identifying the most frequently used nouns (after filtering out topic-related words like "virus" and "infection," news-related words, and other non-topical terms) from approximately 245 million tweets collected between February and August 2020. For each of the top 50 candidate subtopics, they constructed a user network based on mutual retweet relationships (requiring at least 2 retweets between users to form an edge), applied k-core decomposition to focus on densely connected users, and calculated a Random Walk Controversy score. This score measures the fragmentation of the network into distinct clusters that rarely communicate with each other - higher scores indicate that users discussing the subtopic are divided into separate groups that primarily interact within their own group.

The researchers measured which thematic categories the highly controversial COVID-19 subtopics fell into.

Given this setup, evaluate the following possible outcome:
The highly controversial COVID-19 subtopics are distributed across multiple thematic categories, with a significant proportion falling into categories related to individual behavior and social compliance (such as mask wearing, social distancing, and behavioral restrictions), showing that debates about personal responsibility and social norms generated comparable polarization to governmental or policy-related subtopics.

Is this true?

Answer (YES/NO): NO